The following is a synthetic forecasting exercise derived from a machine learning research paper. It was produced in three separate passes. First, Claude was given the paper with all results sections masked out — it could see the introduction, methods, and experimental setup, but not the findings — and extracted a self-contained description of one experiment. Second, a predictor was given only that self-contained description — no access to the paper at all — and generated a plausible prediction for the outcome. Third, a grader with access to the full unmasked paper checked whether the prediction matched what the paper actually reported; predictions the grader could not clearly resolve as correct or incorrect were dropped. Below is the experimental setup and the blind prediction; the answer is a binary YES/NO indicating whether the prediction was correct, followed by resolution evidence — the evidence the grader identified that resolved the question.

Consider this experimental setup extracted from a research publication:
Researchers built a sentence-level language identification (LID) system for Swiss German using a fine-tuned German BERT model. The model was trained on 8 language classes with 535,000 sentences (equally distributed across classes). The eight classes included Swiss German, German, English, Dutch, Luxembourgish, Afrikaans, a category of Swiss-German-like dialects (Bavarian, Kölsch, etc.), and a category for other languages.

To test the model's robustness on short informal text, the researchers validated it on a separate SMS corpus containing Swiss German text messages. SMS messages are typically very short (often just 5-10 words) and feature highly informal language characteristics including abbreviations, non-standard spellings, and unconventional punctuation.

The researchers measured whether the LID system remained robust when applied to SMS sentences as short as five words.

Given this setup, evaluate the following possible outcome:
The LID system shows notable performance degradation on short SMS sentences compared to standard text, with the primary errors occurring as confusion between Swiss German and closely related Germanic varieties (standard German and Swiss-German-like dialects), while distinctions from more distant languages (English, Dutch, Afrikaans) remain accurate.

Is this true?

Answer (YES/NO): NO